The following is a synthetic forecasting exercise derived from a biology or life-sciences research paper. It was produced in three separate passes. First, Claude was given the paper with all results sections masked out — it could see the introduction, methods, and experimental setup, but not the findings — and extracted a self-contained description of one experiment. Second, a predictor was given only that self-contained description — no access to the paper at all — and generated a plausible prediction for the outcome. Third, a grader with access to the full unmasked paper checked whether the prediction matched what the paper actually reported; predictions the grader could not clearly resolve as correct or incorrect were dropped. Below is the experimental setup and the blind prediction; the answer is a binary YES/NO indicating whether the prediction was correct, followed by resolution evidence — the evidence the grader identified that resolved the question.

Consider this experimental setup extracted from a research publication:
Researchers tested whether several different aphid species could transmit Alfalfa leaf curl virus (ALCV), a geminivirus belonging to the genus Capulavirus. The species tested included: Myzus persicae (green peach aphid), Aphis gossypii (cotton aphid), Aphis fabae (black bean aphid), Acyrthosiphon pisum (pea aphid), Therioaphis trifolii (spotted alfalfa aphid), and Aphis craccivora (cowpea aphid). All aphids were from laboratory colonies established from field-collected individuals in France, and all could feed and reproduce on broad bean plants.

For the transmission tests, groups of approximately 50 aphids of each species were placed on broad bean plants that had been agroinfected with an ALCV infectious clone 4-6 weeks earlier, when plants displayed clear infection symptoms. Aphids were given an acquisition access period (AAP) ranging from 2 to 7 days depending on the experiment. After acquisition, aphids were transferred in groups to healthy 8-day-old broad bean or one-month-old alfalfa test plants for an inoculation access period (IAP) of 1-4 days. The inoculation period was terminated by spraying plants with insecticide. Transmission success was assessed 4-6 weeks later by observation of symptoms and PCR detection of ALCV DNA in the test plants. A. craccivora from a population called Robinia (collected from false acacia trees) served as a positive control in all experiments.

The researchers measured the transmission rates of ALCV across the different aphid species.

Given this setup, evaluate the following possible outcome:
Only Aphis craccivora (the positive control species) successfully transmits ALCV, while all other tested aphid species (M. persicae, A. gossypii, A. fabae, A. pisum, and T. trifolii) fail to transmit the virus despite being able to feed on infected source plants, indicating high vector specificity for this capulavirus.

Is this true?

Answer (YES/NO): YES